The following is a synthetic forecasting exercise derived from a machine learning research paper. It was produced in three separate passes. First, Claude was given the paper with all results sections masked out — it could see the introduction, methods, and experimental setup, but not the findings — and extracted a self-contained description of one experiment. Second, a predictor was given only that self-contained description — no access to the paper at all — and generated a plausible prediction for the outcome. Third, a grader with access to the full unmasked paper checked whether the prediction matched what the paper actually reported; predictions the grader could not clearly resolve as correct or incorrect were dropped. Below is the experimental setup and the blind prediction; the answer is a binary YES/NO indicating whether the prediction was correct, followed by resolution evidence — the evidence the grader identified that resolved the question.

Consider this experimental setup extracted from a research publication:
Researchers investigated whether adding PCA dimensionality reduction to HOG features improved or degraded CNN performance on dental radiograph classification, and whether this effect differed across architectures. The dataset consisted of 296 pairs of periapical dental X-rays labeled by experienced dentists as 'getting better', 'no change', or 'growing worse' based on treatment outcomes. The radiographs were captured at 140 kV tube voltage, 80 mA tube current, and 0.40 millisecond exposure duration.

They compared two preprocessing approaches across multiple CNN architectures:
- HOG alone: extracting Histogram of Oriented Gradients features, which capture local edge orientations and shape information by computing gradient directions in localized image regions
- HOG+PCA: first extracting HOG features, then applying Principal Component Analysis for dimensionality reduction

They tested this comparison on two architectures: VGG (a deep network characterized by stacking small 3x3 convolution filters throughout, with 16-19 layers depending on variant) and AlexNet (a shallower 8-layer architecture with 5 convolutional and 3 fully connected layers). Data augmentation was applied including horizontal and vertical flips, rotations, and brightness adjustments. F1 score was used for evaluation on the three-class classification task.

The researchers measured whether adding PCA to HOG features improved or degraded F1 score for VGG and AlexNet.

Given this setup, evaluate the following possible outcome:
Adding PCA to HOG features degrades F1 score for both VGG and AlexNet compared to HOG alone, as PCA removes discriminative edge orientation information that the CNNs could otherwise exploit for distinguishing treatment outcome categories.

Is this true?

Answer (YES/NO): NO